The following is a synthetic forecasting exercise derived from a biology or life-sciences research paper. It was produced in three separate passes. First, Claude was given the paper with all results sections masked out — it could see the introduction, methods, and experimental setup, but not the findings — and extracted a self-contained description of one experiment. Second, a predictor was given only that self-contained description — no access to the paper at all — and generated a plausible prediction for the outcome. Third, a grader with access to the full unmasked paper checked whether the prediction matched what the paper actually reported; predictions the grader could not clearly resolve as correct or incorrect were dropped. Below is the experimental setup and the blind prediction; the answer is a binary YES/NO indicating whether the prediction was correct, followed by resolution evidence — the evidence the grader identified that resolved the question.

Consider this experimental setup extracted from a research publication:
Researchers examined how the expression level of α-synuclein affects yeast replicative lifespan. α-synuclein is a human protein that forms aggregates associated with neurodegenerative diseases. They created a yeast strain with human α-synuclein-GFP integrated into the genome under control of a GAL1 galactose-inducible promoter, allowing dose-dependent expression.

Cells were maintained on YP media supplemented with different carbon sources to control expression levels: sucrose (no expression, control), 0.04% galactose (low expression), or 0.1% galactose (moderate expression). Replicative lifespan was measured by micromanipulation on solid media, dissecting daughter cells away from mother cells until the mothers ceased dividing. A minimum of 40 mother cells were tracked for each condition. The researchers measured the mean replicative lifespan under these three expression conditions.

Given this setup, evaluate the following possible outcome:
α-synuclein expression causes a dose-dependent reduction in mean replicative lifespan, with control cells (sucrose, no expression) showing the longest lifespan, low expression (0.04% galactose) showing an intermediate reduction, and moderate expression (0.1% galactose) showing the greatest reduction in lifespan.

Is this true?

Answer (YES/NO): YES